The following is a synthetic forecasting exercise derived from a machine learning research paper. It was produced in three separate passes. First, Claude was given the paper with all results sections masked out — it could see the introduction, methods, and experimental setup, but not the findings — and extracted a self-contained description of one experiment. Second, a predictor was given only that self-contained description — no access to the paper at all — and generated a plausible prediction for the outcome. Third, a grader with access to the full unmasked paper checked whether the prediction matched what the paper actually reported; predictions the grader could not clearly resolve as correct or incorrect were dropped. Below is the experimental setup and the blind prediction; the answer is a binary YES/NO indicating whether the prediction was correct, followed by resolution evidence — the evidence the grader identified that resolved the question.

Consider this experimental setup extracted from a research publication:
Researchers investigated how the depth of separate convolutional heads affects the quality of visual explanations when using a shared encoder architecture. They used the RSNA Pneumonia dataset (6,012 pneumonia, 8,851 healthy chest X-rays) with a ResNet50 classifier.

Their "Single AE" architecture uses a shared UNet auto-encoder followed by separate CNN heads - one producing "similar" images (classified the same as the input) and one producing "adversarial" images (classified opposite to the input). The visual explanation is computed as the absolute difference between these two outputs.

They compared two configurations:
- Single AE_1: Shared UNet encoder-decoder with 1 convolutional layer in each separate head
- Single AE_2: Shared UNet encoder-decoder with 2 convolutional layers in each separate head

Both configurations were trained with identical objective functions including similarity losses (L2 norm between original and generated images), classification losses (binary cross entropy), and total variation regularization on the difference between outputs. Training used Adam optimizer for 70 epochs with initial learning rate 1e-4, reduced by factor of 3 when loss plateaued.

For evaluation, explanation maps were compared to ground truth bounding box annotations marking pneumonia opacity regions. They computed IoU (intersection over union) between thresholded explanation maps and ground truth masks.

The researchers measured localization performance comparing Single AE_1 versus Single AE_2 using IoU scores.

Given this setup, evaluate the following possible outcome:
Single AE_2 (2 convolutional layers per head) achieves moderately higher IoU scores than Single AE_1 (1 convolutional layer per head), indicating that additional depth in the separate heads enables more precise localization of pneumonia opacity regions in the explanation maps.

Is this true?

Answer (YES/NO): NO